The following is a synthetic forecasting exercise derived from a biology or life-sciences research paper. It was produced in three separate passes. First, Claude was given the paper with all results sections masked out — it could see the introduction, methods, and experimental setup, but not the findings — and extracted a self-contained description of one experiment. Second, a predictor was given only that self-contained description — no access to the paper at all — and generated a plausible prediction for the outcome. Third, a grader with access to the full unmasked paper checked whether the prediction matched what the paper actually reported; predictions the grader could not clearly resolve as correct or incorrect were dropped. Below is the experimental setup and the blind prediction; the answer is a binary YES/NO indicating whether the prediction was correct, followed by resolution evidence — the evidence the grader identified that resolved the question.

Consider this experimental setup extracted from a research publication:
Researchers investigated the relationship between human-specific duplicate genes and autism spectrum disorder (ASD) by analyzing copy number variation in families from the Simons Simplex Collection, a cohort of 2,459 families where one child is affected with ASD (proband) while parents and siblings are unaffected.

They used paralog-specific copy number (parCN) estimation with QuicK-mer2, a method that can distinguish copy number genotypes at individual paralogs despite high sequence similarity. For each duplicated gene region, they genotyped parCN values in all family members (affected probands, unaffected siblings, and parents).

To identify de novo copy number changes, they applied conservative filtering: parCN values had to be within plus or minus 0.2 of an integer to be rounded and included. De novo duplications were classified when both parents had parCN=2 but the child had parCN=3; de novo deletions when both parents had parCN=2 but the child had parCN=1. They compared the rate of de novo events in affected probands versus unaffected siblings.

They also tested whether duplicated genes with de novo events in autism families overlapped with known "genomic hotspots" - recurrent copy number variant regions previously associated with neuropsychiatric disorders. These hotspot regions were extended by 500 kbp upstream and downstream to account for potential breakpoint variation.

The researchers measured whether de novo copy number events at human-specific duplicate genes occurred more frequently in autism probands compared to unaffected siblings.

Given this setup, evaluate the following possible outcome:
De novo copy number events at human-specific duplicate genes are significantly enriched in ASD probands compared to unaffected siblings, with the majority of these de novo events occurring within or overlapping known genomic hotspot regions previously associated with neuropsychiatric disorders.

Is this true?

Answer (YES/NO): YES